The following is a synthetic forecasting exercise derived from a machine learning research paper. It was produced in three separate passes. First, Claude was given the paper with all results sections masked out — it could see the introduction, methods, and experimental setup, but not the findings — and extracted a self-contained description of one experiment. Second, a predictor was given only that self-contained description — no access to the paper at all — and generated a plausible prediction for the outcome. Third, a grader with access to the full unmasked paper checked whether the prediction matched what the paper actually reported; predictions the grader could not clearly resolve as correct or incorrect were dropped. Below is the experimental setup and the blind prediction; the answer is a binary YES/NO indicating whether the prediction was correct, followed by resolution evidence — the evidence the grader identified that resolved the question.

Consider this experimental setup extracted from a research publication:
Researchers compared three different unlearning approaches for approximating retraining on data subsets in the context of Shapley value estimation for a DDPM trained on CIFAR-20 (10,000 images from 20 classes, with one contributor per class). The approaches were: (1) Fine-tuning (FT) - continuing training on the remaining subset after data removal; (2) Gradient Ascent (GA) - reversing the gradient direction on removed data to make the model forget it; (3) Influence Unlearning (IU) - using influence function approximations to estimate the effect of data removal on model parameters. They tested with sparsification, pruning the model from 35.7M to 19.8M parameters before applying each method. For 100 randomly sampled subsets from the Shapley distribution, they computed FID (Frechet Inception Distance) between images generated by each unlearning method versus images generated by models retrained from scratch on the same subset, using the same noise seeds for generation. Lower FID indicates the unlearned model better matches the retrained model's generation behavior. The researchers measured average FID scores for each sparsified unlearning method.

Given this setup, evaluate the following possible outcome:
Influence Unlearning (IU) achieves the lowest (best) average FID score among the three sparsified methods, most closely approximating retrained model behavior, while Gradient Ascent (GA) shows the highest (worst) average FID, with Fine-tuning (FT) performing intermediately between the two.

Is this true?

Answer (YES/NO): NO